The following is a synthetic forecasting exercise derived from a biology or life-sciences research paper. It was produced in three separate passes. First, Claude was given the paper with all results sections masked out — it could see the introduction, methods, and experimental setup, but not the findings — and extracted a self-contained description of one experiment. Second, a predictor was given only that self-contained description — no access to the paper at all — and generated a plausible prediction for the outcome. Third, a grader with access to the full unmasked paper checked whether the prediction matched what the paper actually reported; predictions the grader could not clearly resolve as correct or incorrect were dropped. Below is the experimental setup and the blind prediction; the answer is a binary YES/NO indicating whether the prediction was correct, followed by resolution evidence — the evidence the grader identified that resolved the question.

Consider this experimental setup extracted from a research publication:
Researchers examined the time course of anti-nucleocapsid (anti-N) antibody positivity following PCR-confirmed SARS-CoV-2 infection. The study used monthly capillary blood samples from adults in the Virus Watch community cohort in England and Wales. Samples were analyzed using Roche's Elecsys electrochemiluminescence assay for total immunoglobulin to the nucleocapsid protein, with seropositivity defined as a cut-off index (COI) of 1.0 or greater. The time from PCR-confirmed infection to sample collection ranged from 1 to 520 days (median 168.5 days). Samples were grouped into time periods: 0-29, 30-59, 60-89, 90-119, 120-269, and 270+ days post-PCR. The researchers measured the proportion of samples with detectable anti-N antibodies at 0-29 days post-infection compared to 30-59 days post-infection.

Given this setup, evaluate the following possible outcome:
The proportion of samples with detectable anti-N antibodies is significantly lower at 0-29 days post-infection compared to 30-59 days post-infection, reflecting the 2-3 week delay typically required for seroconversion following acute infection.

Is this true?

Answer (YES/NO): YES